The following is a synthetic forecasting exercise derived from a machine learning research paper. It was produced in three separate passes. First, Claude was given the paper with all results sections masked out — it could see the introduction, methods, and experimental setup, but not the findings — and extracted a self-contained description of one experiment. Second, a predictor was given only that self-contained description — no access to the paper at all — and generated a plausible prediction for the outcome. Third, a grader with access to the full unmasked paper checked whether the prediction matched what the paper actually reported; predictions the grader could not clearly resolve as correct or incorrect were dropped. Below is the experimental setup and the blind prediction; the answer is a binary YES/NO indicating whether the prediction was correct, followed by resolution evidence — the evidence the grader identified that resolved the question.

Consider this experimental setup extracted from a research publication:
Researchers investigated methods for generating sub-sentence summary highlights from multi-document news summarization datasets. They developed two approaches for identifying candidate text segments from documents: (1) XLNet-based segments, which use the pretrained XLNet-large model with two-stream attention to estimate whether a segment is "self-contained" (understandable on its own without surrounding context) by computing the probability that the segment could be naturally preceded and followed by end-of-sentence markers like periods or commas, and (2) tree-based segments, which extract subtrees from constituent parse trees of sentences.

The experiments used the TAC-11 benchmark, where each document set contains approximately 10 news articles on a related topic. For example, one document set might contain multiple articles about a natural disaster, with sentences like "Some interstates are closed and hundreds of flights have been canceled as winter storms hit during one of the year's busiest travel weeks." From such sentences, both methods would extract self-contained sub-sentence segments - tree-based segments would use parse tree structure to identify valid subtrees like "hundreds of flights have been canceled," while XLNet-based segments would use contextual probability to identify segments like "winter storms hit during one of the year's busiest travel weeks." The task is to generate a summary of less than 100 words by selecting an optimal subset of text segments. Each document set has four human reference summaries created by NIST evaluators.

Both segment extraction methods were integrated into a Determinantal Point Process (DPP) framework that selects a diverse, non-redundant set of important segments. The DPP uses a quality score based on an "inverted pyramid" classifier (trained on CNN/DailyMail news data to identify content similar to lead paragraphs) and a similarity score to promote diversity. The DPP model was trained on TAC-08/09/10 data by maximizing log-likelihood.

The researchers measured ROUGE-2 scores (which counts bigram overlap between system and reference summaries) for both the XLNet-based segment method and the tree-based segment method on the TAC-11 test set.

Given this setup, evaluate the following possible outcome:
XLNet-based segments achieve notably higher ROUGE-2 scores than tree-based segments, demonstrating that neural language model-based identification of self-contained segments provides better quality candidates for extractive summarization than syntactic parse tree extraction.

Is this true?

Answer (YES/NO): NO